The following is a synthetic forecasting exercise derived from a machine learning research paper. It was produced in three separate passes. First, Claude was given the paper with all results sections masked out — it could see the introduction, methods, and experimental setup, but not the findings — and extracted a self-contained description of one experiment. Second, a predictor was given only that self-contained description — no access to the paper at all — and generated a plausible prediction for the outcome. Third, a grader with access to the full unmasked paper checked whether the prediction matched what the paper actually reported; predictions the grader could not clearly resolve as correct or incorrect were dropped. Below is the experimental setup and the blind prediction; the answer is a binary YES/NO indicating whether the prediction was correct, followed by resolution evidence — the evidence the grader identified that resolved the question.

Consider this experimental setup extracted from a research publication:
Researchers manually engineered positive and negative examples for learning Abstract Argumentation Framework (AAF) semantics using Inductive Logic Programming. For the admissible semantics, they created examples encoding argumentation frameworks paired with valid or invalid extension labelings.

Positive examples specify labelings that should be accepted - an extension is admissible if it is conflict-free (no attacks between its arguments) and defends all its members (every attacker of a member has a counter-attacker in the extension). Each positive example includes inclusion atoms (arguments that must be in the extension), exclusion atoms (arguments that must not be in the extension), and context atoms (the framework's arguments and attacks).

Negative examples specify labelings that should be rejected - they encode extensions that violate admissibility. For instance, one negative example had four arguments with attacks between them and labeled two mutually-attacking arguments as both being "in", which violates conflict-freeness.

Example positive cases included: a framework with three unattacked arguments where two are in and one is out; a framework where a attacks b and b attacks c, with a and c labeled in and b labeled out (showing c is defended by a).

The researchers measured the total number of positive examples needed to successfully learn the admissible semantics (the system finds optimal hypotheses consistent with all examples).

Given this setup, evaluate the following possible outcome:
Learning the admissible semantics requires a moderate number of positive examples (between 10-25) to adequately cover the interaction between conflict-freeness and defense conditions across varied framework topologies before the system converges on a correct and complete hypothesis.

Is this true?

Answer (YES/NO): NO